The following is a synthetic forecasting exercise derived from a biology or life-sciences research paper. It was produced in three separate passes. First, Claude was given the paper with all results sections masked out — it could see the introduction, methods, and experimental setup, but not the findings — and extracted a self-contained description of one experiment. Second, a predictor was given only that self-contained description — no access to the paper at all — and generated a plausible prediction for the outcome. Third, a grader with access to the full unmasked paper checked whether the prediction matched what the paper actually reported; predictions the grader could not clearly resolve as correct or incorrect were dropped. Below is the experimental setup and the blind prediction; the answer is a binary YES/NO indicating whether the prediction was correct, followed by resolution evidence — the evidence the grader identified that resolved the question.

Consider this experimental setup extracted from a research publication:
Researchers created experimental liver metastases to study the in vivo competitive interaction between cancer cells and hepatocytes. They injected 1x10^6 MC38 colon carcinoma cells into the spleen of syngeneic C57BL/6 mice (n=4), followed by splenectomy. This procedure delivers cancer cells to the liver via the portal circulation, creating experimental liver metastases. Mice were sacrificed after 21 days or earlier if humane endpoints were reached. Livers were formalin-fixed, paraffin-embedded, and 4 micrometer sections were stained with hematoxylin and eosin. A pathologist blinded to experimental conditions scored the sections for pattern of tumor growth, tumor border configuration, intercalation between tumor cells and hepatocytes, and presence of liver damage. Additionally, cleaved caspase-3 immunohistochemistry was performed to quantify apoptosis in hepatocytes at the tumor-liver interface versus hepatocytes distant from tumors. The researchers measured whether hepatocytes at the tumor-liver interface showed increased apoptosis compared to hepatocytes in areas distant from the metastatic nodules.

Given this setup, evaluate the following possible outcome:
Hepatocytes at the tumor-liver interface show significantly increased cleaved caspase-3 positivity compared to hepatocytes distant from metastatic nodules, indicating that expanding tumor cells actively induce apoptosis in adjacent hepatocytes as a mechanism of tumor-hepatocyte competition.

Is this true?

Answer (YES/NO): NO